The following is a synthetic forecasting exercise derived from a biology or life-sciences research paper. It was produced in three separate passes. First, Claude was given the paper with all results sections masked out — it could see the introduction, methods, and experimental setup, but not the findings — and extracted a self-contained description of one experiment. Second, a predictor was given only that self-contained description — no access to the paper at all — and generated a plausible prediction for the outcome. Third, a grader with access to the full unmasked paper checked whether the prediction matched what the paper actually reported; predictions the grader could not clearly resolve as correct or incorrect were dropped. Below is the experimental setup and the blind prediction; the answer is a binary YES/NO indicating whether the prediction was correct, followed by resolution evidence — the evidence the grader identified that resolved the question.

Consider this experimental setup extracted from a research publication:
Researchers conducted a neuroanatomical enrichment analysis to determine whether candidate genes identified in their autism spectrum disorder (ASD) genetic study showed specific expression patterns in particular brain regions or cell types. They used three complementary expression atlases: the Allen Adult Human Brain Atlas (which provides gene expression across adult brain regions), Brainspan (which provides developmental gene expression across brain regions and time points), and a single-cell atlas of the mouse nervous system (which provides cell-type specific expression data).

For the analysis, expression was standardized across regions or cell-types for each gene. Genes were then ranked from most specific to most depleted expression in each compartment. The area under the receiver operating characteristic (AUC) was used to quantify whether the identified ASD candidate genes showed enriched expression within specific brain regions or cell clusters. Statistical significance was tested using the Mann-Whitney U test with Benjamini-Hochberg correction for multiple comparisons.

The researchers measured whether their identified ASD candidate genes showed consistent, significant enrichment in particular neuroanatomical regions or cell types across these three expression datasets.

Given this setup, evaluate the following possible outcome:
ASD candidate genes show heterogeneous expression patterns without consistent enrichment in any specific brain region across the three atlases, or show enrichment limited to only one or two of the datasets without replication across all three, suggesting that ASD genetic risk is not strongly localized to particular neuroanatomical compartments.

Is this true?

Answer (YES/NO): YES